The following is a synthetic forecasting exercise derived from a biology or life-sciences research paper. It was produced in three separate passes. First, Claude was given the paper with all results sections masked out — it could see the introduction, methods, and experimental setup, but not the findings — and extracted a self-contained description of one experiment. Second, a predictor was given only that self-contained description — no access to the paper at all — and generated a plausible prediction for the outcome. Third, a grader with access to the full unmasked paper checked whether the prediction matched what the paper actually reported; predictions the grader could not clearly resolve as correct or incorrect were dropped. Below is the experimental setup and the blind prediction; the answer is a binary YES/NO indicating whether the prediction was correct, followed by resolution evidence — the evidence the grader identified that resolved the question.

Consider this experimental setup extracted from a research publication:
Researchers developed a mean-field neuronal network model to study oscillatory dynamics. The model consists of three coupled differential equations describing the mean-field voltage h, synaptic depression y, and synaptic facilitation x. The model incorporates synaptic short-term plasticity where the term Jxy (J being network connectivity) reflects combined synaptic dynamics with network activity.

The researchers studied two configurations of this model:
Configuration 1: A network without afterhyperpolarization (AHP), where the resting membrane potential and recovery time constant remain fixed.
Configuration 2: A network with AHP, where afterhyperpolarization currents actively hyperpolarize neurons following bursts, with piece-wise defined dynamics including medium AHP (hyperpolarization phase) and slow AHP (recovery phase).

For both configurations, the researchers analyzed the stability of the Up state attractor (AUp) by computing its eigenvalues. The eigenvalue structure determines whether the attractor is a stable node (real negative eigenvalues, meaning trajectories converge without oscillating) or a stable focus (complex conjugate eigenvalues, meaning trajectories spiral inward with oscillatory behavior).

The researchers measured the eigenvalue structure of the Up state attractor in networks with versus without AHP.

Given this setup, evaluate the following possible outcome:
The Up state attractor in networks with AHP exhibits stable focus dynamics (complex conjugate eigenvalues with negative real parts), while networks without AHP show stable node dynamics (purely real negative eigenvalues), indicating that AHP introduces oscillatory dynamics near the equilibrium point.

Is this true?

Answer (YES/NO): NO